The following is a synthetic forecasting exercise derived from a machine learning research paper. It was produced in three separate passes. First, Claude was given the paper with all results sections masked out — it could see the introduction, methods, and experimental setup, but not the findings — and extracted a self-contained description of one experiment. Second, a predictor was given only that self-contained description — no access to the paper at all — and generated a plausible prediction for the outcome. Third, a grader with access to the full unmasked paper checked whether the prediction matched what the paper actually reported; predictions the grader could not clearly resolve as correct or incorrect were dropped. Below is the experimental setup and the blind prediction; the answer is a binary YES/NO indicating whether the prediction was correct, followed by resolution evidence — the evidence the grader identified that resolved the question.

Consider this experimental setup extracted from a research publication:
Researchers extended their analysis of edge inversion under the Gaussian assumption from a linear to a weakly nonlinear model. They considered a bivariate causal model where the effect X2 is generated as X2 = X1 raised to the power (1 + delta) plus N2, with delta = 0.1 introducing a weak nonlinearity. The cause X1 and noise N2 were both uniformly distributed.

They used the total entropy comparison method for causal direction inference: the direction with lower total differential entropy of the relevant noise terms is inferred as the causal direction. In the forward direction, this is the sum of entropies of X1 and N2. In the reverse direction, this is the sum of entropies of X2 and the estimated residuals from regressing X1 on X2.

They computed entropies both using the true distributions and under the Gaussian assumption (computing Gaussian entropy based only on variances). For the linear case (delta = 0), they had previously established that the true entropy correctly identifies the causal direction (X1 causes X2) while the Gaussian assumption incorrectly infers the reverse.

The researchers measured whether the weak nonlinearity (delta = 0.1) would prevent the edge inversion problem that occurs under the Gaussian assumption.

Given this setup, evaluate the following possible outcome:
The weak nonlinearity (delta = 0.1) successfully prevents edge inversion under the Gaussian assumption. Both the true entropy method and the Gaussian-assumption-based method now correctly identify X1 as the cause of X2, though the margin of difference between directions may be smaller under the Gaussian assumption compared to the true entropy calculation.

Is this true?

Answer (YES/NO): NO